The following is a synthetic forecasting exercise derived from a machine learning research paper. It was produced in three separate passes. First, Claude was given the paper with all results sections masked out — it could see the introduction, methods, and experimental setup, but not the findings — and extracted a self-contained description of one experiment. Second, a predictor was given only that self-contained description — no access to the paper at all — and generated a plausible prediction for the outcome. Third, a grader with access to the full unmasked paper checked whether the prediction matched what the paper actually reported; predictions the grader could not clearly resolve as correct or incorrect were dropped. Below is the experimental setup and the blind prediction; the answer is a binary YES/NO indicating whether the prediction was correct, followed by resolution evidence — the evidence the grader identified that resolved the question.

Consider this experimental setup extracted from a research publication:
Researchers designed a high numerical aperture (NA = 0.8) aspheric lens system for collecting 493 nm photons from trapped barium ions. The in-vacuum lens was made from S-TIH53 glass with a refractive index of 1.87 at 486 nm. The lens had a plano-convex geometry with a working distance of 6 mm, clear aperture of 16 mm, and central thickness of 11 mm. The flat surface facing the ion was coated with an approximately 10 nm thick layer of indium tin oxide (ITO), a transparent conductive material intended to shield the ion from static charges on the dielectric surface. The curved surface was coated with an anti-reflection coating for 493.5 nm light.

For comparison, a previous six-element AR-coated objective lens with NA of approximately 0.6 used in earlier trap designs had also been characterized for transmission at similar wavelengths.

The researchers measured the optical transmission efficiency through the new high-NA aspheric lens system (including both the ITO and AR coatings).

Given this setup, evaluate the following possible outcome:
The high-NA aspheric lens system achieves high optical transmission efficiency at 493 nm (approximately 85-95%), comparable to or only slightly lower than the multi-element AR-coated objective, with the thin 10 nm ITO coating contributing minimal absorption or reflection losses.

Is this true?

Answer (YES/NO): YES